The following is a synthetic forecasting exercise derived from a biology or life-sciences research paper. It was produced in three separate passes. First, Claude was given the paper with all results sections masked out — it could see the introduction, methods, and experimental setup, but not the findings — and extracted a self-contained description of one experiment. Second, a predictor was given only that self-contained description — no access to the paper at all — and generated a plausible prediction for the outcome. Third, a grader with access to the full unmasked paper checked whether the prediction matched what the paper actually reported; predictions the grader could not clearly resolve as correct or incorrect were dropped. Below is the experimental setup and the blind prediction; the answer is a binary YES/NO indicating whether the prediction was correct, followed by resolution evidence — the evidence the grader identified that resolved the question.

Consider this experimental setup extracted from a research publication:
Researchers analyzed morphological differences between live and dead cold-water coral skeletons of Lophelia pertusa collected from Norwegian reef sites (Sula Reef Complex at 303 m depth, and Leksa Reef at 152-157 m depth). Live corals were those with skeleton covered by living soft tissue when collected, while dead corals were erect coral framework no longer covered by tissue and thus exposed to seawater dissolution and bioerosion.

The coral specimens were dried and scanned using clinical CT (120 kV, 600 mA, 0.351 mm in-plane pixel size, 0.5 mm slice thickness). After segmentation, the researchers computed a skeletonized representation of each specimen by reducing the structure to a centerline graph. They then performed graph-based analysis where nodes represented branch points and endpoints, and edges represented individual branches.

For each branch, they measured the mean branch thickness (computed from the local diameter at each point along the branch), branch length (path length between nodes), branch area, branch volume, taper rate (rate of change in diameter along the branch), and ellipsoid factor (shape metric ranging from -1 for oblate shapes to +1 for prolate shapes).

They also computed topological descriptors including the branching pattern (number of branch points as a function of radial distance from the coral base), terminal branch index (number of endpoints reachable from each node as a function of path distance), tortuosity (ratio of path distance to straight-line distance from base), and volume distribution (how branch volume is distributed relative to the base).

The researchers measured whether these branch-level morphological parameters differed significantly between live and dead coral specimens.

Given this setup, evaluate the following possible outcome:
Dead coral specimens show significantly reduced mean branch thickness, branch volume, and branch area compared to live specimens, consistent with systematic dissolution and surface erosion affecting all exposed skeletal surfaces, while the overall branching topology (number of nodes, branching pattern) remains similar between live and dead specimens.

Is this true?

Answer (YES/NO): NO